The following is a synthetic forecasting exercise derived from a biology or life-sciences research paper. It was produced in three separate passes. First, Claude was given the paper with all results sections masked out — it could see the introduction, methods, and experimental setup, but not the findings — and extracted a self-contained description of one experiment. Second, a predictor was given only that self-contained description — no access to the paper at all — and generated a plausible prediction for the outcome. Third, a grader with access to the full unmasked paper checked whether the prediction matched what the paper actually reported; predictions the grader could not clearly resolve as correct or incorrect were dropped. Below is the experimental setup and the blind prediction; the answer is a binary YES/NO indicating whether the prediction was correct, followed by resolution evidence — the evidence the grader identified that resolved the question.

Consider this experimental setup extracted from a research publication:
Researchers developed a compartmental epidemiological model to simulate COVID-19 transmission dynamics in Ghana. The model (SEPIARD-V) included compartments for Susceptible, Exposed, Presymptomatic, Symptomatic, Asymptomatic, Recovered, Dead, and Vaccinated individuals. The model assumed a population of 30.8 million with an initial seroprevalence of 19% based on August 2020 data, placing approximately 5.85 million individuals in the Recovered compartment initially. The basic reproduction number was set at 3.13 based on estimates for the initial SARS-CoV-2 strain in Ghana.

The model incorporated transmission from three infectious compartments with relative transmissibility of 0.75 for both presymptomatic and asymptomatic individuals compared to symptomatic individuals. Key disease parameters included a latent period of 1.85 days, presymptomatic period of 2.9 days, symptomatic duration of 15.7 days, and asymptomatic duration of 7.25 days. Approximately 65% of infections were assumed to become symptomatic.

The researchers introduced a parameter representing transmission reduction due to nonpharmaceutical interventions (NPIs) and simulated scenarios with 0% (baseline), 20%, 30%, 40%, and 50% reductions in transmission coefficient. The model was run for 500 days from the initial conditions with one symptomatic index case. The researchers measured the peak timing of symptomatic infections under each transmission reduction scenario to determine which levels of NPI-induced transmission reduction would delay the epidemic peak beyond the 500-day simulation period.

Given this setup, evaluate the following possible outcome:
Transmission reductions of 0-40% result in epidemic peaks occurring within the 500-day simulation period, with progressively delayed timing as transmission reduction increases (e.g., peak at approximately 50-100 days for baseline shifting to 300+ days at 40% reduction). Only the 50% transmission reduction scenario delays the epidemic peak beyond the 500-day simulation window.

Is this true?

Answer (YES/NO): NO